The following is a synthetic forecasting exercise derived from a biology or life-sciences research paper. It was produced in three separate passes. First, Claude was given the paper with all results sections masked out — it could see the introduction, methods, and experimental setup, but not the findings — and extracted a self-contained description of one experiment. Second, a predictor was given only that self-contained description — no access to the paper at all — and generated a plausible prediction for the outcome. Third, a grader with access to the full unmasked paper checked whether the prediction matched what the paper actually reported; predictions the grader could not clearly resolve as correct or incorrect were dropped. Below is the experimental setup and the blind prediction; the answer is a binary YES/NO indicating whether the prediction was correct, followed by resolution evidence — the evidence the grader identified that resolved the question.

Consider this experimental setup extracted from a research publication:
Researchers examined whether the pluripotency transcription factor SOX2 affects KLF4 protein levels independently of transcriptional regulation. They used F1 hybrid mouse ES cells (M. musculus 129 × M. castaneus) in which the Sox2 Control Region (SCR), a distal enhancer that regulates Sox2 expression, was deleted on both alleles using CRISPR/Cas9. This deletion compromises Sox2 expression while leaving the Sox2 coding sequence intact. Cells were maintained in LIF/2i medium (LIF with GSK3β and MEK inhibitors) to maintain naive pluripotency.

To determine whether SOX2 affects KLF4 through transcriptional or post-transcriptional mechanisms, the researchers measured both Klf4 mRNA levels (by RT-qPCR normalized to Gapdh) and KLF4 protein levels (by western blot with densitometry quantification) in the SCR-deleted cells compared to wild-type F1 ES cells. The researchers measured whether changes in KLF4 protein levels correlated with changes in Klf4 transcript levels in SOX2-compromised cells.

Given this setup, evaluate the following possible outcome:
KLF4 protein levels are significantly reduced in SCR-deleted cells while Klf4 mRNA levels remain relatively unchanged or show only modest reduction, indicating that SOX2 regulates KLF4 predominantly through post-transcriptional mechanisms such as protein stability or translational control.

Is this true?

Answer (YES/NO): YES